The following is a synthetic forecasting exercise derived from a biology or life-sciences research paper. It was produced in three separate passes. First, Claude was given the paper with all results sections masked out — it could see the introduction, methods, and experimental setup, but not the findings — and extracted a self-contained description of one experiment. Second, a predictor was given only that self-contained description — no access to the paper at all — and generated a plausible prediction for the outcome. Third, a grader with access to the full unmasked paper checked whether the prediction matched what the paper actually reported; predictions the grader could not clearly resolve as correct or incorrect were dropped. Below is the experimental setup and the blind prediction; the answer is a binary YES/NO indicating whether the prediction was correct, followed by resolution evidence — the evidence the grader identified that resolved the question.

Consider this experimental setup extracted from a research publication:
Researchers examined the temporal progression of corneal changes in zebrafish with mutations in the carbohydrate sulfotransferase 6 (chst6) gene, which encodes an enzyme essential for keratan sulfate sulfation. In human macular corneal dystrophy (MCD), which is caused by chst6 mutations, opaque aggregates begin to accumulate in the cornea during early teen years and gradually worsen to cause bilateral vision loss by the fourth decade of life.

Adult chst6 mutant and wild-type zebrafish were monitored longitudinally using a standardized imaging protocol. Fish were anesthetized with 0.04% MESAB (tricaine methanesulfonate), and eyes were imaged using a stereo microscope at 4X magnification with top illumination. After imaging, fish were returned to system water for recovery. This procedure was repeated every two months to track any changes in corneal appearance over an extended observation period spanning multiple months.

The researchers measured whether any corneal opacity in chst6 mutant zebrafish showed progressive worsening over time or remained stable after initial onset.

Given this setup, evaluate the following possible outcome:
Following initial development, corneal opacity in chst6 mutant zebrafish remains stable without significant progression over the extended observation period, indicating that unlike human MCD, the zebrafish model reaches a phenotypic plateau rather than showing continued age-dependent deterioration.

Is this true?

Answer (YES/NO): NO